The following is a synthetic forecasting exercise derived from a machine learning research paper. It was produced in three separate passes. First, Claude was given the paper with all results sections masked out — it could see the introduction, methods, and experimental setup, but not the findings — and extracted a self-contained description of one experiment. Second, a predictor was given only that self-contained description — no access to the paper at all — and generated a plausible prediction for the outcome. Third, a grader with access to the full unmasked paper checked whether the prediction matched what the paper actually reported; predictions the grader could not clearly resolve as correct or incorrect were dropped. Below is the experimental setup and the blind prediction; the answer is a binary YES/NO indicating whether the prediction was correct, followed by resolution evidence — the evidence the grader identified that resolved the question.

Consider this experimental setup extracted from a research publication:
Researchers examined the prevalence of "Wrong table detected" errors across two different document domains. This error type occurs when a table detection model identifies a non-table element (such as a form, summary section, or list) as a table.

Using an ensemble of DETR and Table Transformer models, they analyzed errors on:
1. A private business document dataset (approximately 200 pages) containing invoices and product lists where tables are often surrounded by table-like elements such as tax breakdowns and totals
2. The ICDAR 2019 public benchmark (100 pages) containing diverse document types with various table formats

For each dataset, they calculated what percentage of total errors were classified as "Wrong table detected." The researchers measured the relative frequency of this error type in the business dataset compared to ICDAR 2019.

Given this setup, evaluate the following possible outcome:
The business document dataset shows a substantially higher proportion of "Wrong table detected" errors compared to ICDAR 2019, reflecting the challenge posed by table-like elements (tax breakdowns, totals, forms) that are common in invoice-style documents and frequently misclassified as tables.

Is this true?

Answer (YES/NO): YES